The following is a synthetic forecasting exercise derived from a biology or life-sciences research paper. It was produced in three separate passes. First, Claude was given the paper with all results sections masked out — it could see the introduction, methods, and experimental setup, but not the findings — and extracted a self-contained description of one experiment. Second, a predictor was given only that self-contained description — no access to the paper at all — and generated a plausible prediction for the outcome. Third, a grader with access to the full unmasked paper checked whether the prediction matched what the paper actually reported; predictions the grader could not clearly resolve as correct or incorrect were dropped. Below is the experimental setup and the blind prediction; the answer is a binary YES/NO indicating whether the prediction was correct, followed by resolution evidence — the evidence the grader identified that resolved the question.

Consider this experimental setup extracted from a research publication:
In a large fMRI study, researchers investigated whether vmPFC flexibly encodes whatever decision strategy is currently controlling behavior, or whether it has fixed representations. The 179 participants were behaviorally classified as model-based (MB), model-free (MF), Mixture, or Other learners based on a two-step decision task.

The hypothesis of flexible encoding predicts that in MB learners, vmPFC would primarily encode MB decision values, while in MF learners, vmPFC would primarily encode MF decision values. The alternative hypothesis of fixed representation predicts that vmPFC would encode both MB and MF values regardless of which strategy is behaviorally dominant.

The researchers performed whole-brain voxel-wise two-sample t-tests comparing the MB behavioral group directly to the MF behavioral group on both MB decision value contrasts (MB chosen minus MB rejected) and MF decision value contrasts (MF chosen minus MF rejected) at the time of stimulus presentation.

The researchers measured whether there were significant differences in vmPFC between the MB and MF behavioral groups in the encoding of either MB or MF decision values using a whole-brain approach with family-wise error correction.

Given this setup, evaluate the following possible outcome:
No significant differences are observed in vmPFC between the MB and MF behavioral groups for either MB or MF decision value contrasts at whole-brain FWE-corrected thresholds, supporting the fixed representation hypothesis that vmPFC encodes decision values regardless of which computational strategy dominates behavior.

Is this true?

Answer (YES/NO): NO